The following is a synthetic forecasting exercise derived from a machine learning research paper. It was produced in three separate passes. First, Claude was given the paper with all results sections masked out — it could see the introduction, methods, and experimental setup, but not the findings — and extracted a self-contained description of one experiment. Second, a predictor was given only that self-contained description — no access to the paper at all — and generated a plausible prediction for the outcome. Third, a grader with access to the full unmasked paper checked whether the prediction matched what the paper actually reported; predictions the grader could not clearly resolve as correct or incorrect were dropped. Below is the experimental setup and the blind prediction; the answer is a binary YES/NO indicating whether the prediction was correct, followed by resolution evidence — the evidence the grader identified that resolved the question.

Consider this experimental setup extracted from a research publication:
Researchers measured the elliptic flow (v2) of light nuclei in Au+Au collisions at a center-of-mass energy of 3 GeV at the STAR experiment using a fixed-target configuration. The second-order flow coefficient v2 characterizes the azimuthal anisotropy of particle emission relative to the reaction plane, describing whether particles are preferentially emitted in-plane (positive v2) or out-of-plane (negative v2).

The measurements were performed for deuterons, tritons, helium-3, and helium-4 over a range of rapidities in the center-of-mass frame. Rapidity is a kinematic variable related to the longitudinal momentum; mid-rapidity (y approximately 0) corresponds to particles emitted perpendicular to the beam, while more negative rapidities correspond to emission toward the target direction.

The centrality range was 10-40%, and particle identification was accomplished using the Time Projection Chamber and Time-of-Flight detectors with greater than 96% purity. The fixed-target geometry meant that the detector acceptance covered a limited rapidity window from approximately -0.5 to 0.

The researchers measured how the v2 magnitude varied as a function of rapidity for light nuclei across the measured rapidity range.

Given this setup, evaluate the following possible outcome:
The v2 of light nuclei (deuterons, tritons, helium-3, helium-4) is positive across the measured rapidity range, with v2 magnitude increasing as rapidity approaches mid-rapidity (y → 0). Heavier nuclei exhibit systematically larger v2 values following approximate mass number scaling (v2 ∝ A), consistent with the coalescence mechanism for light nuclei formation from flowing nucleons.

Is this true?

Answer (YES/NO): NO